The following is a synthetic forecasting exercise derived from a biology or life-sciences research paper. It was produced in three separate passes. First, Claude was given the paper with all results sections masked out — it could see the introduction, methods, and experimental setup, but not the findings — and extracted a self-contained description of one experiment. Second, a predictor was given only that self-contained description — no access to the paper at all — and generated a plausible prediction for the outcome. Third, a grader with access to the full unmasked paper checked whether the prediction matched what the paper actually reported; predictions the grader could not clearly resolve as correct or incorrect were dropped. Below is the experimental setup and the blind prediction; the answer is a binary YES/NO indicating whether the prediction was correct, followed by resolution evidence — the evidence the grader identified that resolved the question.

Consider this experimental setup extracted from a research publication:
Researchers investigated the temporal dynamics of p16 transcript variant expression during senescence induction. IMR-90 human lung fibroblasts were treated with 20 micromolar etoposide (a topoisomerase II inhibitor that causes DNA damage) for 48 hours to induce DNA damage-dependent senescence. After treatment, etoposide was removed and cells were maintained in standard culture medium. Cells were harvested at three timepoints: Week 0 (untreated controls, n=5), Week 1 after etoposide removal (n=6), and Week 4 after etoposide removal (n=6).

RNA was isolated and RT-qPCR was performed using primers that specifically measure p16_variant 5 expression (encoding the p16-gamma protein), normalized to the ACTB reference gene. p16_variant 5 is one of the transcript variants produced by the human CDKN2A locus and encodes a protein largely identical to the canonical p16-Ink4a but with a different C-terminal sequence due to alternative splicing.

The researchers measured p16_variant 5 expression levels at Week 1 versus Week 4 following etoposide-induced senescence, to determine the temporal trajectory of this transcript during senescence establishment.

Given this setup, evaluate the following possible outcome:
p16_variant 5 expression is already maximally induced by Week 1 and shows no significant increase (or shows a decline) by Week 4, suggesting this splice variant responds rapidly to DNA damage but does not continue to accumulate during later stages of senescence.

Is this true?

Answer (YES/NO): NO